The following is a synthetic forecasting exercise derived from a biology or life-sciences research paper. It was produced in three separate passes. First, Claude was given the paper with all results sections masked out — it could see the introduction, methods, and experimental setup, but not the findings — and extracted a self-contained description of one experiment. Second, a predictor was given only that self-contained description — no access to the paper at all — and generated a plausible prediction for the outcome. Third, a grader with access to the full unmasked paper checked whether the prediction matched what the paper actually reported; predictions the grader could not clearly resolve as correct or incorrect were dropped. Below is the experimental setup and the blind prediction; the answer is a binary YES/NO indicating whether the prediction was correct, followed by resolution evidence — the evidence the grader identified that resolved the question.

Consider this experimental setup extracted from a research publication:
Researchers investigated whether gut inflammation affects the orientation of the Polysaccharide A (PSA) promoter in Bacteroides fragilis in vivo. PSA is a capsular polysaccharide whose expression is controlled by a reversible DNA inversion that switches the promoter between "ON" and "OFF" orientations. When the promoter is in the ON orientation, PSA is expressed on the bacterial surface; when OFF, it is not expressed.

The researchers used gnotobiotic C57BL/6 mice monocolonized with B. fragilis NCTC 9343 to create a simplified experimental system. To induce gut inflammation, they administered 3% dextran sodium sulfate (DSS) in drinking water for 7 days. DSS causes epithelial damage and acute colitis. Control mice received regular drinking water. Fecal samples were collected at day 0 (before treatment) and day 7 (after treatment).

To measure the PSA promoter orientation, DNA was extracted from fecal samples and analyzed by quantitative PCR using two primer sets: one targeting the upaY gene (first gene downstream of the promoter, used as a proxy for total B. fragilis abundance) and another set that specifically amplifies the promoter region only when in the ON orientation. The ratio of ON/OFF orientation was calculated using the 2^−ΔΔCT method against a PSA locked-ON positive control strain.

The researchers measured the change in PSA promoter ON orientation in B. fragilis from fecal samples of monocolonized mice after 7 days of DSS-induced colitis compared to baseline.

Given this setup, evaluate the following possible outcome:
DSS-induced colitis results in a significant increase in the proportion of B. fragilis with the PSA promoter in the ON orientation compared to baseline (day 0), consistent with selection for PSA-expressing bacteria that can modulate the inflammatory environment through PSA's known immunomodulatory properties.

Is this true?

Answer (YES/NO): NO